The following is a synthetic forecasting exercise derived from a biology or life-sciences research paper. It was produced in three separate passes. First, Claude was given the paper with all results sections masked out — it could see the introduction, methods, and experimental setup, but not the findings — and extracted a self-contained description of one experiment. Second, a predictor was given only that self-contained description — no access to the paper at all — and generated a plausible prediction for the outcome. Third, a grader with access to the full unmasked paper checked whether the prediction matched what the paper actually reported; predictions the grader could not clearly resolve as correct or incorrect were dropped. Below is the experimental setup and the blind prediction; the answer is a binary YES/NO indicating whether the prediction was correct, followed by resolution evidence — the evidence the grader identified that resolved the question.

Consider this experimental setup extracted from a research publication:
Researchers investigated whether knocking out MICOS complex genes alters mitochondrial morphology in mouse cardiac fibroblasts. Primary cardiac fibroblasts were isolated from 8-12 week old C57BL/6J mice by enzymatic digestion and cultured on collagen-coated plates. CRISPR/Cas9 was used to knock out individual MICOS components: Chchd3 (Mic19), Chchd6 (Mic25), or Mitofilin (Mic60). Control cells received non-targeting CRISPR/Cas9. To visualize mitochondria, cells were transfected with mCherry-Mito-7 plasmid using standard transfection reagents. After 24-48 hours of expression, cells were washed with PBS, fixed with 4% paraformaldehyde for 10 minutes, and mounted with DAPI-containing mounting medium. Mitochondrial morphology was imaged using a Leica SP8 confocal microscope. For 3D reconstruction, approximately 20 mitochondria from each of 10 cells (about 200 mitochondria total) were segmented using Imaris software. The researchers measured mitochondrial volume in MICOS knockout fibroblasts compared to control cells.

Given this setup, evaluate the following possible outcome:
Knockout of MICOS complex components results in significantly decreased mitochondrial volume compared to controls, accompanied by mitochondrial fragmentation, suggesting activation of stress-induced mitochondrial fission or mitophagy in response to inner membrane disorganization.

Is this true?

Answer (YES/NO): YES